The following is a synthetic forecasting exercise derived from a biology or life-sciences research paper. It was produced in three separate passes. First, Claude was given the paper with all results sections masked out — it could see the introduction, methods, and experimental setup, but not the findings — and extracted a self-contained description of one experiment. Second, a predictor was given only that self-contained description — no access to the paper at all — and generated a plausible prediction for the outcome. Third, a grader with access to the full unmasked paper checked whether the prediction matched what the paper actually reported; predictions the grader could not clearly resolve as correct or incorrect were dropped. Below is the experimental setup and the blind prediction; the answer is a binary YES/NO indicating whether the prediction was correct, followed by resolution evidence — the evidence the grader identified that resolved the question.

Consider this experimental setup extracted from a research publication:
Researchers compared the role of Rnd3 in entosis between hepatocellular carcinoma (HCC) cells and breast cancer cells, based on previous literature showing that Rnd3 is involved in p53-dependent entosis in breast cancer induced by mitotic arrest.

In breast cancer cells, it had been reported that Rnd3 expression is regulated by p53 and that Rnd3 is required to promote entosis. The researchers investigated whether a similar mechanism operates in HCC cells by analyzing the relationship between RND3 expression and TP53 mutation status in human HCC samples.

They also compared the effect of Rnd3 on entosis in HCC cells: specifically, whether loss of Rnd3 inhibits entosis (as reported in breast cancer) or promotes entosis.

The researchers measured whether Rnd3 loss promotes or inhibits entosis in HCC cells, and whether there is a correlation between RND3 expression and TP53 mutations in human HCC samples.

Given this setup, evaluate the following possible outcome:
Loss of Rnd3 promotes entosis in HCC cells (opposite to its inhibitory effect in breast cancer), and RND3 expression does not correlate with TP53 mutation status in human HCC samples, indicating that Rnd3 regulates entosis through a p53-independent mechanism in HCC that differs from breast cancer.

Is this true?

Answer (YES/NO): YES